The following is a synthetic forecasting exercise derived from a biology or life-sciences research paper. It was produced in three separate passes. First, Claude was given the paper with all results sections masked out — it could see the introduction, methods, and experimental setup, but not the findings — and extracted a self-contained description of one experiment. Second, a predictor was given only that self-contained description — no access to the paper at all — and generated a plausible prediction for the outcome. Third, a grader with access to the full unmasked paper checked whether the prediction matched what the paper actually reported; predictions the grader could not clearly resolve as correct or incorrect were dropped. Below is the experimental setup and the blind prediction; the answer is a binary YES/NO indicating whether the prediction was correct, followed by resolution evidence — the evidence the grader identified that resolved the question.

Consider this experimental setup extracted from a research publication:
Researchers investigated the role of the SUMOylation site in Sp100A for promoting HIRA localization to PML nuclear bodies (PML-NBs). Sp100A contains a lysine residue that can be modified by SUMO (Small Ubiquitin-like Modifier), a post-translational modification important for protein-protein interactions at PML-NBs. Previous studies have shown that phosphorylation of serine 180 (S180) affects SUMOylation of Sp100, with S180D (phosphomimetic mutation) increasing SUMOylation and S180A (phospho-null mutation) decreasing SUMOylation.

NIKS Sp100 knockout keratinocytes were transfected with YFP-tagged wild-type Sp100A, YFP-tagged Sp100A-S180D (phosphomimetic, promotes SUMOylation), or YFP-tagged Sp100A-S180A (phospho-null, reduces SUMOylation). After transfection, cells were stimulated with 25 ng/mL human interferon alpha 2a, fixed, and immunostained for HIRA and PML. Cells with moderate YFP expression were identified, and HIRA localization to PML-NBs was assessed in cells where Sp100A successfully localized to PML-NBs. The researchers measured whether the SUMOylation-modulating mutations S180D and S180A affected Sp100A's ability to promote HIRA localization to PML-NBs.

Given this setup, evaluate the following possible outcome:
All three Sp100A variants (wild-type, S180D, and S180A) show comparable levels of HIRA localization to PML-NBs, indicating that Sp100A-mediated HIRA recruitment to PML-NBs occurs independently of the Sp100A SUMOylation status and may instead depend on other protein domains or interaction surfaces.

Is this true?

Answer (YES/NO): YES